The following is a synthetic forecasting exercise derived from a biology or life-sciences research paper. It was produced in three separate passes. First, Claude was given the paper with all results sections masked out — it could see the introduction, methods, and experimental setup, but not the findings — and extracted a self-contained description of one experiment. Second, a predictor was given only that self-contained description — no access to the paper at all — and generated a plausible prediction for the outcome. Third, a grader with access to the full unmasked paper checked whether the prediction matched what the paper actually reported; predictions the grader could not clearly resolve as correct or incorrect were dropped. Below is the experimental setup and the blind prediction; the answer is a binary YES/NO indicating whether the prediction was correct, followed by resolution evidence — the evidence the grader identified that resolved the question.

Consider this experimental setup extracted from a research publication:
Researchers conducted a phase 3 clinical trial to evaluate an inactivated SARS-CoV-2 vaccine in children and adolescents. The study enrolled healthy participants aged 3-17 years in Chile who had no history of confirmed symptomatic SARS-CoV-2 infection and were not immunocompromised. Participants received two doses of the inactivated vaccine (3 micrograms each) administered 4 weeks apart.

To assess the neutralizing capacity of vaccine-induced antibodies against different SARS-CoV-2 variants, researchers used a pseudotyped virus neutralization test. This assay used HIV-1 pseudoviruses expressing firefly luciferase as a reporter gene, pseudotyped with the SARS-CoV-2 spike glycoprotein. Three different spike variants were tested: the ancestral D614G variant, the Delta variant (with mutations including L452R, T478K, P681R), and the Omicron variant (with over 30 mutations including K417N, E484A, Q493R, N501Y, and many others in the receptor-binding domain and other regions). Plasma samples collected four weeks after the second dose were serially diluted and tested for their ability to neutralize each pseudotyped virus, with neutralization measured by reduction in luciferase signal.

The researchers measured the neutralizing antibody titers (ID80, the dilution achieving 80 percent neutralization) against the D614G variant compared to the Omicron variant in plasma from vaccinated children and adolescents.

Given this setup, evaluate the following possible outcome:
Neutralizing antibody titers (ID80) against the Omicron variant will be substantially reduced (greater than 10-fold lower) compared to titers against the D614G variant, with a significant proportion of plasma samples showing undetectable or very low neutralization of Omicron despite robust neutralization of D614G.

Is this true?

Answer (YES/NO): YES